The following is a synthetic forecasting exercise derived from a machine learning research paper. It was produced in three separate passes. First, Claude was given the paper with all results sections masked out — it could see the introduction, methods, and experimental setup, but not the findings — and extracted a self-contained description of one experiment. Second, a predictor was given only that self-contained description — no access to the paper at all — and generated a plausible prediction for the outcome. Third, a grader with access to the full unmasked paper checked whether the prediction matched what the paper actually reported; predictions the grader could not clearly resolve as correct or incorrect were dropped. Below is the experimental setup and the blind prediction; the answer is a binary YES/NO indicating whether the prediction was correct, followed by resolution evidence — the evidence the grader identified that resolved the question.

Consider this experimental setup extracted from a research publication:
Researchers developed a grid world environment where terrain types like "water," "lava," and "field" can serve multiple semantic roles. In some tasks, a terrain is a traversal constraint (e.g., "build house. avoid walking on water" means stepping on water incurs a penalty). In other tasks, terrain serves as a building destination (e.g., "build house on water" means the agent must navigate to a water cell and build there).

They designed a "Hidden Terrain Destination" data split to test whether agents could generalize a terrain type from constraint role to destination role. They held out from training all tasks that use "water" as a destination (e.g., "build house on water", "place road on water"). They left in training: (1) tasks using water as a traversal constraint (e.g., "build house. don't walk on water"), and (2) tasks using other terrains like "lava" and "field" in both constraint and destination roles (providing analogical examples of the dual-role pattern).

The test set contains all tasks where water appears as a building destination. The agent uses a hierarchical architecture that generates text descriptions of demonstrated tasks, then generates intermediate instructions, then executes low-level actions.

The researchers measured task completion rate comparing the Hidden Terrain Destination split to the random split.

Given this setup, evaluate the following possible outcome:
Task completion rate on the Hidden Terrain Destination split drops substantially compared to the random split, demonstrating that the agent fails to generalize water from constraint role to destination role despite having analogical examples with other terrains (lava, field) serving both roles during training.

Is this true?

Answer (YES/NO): YES